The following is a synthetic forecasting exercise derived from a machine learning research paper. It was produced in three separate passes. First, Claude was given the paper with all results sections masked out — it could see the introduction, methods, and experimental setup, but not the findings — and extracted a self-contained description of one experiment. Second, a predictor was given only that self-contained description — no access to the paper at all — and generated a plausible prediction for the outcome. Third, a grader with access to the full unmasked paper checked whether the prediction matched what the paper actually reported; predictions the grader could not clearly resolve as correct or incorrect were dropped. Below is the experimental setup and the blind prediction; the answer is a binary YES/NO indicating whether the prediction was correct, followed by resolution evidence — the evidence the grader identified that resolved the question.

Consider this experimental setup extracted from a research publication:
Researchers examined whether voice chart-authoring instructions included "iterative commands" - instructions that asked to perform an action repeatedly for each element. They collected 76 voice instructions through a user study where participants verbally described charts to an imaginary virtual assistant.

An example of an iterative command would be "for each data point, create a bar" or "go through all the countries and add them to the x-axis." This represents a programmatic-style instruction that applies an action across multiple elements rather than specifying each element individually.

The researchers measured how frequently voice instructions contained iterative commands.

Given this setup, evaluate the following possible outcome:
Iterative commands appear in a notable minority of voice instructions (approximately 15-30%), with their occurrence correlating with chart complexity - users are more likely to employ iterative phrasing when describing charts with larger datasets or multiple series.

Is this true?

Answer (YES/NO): NO